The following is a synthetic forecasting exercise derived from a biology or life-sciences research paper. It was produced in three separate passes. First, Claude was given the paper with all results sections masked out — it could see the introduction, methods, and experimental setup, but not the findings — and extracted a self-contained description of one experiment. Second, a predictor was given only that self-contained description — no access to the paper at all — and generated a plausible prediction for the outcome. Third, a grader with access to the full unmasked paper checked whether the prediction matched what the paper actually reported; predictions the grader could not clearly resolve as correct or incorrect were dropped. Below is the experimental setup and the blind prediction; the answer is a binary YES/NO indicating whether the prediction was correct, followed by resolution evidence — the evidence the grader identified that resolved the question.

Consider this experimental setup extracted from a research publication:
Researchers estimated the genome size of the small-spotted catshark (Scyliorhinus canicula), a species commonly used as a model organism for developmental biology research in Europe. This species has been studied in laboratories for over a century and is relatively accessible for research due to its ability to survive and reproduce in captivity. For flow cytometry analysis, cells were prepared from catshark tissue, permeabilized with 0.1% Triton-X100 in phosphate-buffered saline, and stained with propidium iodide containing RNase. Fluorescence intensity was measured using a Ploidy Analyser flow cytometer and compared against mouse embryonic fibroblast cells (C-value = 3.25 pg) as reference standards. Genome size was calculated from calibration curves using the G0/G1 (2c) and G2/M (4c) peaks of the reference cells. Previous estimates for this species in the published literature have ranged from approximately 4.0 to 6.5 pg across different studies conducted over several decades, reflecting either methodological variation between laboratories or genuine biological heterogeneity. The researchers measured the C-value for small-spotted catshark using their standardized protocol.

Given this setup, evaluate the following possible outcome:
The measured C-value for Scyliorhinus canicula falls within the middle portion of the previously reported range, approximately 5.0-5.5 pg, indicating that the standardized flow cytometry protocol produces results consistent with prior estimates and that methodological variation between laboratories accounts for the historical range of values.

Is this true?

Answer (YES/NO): YES